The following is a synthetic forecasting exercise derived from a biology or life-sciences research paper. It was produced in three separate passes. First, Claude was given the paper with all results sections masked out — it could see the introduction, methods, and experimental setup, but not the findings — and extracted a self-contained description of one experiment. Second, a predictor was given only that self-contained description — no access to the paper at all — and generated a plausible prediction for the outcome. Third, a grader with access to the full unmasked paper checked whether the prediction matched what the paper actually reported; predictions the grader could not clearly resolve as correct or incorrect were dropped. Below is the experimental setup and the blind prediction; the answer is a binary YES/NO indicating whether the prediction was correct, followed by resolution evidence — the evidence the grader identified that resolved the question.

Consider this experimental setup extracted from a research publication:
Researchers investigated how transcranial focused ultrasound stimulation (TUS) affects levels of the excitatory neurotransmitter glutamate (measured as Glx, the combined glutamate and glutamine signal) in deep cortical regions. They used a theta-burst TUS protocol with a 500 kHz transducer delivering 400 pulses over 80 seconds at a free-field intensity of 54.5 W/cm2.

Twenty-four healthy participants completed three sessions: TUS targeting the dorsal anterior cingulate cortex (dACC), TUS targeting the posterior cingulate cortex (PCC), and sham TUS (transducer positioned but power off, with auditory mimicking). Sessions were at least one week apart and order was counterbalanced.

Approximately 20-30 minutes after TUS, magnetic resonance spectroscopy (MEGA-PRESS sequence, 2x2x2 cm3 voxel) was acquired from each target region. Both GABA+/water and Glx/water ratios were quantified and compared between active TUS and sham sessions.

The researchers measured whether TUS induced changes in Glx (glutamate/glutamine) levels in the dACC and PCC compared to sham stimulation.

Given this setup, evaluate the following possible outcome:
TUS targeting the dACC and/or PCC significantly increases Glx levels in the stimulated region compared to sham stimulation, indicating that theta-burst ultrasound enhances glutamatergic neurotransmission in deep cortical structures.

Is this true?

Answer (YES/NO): NO